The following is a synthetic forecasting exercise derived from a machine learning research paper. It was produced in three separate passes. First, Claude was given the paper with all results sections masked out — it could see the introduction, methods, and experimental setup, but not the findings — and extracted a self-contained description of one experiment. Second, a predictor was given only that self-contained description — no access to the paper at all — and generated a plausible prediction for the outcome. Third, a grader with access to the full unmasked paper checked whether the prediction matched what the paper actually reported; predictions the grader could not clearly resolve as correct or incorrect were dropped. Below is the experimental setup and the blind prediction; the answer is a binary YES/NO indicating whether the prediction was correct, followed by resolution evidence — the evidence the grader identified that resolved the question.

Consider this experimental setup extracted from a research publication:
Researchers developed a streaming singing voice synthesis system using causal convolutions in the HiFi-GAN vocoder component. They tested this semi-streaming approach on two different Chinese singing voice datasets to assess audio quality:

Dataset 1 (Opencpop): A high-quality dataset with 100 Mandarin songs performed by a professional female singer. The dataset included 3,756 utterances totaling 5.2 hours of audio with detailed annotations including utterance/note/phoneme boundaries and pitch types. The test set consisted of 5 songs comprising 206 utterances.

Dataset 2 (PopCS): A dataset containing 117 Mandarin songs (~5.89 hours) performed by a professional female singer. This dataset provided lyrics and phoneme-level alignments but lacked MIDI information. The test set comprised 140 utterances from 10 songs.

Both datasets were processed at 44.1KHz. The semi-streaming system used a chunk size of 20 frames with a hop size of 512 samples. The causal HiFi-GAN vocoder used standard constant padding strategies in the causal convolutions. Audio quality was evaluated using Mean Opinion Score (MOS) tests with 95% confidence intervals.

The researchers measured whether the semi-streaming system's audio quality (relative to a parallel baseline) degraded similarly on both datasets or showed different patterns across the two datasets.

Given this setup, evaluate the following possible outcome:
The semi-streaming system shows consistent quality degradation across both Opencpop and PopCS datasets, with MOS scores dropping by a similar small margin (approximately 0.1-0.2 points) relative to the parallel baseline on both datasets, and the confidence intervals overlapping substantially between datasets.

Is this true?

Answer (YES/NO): NO